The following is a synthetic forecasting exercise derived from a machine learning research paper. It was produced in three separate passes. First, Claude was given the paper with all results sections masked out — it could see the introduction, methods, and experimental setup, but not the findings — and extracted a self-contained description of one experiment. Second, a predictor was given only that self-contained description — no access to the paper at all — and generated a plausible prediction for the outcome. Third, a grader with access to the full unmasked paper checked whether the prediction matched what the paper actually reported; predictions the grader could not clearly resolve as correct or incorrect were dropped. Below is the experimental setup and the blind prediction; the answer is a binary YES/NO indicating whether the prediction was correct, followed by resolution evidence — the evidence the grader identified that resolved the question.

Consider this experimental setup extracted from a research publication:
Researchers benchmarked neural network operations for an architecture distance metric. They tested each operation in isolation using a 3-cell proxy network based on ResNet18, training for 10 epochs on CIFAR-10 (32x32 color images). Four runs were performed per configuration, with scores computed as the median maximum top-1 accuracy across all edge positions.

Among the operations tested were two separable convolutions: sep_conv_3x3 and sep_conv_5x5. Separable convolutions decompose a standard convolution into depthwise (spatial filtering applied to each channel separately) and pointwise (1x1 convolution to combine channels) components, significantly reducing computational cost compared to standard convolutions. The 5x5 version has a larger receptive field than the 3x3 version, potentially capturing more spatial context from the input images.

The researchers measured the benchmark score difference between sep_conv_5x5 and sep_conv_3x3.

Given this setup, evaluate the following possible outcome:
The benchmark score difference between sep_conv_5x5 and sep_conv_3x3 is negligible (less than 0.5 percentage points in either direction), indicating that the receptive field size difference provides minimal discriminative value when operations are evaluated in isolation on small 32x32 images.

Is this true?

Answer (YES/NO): NO